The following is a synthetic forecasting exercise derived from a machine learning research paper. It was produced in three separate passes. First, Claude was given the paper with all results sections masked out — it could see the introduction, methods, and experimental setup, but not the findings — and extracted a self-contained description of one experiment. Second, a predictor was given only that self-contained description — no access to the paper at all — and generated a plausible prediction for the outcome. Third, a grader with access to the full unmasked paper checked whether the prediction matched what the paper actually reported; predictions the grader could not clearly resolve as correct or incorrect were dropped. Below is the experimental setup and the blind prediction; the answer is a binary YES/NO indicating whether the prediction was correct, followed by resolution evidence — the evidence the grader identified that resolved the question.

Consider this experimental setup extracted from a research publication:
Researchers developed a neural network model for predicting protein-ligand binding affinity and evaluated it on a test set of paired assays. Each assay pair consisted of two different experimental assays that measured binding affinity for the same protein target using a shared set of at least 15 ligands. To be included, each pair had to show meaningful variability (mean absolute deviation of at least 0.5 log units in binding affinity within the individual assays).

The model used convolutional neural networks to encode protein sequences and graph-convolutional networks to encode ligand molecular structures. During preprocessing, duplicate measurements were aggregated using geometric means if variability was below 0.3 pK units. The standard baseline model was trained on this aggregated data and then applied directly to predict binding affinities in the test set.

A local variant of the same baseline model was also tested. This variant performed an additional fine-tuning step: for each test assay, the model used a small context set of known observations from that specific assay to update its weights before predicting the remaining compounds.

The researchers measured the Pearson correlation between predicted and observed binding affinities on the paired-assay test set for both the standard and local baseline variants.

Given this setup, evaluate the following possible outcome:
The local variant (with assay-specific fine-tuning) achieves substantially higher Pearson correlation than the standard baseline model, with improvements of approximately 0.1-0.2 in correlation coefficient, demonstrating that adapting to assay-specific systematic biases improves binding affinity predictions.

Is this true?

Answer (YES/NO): NO